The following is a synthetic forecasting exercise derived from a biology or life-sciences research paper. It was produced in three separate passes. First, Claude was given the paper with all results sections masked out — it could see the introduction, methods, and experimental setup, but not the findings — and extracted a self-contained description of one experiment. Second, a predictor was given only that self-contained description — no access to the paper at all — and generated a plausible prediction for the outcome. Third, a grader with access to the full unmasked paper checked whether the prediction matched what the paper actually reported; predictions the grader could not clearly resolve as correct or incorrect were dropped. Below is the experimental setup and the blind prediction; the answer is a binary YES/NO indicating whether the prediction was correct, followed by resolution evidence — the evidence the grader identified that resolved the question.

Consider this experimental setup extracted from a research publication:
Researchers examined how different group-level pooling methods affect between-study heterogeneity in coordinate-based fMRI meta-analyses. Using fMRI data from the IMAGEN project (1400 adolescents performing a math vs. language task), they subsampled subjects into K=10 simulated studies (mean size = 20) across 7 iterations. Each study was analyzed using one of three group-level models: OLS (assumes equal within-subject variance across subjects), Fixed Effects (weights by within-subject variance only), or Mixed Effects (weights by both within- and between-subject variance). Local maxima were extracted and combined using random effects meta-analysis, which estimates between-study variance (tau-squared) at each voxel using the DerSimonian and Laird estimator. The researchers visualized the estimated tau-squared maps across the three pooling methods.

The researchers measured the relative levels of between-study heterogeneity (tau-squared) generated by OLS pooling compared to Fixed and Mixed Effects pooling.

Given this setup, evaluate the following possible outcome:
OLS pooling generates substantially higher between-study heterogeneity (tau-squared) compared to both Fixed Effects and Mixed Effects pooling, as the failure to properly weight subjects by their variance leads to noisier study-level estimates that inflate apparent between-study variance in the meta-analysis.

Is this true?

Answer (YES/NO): NO